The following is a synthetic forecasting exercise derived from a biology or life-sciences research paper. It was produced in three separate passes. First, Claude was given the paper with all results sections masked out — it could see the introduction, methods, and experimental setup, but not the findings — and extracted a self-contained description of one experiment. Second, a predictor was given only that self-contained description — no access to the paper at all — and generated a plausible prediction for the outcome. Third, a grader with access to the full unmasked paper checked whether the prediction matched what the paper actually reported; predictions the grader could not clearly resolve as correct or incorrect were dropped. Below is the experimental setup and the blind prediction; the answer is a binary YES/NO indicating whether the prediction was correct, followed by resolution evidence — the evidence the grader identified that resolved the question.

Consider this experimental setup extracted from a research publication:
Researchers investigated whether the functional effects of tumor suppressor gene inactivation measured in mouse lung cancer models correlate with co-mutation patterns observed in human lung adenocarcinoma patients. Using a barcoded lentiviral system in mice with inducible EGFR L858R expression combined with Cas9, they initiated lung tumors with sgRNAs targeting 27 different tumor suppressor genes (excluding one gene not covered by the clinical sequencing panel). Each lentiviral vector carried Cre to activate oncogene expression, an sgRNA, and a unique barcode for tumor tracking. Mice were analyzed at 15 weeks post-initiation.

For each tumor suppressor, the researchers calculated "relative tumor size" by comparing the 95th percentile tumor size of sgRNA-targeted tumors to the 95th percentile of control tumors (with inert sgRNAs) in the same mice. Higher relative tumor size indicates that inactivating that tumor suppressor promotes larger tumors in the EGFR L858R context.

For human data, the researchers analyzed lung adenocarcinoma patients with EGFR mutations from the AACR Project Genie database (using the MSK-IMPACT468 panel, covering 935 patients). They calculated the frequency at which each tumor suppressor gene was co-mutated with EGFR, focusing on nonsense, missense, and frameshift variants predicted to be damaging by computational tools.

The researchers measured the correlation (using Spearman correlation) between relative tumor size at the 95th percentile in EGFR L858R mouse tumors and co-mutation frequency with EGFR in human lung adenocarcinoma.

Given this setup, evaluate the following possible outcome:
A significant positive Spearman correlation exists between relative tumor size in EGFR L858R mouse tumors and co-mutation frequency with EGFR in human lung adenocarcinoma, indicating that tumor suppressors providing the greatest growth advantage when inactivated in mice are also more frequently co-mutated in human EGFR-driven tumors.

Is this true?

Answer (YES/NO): YES